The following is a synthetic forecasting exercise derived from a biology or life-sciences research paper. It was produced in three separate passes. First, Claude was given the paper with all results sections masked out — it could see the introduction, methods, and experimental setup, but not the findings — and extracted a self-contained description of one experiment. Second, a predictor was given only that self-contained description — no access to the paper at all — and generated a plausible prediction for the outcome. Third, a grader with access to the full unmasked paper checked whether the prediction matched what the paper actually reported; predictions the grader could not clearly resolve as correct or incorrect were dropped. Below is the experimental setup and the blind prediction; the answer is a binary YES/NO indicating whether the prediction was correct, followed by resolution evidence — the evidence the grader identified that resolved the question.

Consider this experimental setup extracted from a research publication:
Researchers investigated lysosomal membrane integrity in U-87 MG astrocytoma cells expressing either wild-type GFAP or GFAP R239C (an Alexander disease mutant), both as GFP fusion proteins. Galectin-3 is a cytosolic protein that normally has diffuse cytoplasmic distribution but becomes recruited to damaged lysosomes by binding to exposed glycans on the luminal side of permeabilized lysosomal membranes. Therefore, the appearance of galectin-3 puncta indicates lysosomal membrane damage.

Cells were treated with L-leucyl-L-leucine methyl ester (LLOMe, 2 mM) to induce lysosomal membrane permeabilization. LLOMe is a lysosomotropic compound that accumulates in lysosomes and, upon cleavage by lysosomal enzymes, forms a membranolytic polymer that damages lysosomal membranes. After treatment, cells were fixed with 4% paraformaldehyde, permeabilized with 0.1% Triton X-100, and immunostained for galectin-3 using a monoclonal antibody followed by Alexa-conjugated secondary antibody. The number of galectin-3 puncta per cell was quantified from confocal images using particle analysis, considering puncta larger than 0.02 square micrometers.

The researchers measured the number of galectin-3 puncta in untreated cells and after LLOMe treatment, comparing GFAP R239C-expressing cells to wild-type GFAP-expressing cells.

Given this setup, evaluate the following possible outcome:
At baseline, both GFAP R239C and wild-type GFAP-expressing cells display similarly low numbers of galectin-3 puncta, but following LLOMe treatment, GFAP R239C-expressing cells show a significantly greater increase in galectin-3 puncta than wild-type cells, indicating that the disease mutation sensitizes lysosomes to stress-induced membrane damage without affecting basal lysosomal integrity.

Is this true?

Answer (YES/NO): NO